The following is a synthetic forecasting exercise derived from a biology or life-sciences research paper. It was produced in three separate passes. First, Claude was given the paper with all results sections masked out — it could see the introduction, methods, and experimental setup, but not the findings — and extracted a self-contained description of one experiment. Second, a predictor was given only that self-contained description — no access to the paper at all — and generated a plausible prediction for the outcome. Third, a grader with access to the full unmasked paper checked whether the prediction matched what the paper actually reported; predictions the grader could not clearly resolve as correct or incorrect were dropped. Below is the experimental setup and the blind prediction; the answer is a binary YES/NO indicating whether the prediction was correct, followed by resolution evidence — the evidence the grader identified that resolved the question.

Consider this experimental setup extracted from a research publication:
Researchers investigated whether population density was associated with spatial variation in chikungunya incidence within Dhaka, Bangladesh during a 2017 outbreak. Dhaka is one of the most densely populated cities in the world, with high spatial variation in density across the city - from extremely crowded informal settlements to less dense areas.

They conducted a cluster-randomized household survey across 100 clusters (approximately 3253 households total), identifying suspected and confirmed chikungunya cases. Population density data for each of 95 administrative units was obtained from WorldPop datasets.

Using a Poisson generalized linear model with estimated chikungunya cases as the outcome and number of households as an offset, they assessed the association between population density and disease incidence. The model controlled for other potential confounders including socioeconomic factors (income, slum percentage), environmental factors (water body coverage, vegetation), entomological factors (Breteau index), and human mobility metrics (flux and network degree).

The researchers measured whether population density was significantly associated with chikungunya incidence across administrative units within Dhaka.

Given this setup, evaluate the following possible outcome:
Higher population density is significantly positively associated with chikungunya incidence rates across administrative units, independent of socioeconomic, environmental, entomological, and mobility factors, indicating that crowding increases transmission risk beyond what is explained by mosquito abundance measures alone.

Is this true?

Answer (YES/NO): YES